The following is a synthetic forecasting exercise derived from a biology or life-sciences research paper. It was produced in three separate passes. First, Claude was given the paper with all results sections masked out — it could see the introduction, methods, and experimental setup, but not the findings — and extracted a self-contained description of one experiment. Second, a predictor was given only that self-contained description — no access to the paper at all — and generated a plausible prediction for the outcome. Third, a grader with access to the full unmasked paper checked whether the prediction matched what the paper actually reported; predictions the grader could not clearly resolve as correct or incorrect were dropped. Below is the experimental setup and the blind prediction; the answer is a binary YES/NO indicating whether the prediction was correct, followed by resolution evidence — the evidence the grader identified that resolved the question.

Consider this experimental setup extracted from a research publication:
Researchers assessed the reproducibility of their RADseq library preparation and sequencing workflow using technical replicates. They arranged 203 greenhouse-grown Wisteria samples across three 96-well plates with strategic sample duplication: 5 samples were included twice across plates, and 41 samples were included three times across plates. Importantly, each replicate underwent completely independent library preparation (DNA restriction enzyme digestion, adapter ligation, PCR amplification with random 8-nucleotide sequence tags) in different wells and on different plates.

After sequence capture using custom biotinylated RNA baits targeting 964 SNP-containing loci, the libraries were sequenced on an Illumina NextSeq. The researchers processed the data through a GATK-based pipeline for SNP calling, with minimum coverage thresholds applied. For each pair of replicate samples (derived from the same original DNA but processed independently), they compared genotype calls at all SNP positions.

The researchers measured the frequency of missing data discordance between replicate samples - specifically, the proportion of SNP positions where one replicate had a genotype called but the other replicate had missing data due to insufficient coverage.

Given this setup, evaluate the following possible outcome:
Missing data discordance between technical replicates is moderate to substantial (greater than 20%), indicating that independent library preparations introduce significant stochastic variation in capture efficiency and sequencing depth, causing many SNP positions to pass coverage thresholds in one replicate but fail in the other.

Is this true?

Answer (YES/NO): NO